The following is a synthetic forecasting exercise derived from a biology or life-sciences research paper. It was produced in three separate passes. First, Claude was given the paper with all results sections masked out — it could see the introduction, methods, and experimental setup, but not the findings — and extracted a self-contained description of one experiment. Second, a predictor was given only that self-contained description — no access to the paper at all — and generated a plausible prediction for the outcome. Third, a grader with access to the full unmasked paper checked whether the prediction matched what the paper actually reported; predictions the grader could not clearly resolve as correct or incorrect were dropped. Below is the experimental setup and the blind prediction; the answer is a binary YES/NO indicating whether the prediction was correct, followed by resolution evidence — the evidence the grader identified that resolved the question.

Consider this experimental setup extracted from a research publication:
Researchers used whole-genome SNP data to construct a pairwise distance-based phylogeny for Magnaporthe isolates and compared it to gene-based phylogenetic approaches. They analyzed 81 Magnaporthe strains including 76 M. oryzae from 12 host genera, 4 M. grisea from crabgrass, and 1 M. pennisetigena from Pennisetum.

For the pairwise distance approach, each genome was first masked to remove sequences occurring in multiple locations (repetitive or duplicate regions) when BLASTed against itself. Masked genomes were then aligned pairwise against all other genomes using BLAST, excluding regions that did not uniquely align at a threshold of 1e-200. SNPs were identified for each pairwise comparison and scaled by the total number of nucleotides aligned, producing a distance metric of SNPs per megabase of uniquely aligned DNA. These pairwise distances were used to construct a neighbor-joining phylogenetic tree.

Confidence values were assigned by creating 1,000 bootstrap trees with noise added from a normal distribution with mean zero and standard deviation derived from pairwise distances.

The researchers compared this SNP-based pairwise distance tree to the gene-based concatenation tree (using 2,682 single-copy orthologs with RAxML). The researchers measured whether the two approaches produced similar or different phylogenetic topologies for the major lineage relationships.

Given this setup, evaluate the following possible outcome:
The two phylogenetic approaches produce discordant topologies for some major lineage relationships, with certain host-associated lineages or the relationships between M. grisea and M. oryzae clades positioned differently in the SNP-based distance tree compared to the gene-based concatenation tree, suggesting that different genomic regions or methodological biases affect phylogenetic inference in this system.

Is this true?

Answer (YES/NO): NO